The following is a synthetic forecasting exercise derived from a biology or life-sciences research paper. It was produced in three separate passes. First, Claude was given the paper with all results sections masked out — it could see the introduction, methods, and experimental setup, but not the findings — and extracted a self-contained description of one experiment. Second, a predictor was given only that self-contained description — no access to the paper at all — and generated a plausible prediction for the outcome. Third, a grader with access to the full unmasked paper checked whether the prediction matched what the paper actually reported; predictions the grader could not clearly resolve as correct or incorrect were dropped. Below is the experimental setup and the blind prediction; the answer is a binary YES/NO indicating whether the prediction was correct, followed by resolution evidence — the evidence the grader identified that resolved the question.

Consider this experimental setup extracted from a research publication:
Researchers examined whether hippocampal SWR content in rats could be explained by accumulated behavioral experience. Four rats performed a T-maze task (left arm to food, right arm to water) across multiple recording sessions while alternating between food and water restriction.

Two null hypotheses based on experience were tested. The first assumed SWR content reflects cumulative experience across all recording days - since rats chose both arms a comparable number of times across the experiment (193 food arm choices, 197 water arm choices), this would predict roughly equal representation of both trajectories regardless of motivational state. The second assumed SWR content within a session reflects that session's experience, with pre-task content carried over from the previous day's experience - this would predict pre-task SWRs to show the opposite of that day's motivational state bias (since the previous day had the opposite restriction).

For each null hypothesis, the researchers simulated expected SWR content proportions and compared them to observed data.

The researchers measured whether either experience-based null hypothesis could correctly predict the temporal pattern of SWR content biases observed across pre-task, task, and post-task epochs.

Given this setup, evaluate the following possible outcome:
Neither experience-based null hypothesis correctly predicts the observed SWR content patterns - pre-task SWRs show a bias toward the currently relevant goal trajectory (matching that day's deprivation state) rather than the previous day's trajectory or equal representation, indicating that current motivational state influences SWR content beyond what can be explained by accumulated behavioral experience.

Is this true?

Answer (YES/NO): NO